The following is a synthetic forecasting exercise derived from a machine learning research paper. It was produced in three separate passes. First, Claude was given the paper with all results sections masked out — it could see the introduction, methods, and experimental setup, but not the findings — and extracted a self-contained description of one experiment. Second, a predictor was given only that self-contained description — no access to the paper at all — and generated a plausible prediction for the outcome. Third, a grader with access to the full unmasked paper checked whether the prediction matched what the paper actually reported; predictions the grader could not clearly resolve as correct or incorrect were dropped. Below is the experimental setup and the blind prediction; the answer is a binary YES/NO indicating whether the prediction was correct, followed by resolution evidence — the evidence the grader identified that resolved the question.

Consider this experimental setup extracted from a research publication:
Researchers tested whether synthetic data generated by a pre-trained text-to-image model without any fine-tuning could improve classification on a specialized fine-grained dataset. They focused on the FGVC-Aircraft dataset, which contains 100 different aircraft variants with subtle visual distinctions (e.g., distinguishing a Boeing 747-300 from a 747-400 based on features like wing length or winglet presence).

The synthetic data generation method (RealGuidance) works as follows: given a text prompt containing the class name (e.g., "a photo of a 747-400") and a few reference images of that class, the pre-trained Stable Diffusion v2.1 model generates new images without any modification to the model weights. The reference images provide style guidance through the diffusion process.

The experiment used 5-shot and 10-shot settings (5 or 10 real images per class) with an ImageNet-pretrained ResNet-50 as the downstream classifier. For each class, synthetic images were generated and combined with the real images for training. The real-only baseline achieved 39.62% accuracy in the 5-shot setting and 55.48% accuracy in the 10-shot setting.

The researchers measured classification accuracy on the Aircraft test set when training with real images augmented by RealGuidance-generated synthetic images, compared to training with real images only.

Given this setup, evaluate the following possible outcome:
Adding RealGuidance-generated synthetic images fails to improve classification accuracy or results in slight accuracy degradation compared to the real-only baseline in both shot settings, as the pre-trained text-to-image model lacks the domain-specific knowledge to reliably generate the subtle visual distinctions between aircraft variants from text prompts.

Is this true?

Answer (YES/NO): YES